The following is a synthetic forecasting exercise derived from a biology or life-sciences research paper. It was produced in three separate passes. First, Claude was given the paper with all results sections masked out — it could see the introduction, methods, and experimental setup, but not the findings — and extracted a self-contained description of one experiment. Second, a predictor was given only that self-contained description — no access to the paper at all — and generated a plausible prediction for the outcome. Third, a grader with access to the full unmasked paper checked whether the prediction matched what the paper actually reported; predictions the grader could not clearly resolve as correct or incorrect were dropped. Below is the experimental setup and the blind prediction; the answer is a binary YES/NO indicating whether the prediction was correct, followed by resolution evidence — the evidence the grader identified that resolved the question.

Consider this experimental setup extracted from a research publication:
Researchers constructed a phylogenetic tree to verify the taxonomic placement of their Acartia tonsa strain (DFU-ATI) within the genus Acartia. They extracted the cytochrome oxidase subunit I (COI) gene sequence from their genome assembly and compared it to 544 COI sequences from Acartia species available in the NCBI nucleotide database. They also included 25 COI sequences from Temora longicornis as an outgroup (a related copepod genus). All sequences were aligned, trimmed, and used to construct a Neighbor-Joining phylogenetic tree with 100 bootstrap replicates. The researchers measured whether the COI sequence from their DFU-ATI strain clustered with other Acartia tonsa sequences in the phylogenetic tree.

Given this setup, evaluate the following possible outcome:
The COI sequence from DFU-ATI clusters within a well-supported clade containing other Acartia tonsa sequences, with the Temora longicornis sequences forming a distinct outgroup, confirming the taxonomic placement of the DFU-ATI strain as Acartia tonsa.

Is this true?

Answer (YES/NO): YES